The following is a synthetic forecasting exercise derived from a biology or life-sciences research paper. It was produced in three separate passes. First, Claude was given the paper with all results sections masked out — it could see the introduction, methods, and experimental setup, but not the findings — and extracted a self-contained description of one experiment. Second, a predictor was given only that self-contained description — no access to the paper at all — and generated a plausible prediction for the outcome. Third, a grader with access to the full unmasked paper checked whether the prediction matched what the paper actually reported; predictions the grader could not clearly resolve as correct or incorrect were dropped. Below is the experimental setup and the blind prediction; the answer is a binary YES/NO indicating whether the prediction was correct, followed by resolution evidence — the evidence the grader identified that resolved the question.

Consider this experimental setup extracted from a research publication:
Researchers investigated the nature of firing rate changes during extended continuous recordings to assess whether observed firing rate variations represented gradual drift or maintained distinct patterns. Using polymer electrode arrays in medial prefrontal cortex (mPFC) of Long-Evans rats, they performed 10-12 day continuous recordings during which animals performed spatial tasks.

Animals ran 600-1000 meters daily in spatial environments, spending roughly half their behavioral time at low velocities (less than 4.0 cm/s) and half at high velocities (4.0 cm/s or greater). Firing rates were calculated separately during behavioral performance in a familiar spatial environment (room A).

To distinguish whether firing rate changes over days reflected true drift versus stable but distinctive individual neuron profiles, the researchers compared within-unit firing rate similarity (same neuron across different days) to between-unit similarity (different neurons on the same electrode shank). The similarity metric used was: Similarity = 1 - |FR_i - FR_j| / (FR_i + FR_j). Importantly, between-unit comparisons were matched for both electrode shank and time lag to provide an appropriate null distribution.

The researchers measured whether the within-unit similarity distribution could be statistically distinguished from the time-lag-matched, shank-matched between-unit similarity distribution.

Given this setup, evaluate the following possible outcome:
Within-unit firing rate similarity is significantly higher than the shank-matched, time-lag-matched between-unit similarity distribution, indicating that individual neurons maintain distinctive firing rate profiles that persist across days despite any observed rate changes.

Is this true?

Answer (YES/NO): YES